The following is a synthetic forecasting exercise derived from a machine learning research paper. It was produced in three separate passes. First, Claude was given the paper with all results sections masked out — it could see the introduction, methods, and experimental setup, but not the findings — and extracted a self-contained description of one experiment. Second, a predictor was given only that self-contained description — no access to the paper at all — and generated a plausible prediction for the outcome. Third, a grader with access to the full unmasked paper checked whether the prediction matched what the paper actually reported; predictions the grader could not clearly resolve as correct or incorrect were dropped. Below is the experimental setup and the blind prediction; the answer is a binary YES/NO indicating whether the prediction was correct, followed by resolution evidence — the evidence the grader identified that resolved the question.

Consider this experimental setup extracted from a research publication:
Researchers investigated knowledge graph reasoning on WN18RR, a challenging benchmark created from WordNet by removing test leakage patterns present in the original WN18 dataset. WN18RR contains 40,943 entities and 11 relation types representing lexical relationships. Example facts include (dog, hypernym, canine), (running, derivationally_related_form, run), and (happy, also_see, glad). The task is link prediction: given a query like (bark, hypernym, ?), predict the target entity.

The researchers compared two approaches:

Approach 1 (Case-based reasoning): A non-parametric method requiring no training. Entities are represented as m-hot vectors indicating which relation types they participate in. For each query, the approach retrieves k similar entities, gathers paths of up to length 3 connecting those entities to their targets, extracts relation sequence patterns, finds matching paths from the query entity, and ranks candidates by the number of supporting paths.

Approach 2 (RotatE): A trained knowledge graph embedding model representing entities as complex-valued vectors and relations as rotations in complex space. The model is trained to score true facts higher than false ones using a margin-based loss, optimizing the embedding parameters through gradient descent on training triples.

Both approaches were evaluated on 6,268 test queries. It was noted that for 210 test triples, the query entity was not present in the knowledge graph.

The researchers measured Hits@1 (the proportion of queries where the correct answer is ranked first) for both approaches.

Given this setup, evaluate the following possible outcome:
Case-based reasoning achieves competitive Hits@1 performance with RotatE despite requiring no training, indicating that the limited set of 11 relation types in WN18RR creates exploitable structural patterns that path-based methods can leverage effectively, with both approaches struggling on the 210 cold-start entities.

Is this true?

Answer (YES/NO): NO